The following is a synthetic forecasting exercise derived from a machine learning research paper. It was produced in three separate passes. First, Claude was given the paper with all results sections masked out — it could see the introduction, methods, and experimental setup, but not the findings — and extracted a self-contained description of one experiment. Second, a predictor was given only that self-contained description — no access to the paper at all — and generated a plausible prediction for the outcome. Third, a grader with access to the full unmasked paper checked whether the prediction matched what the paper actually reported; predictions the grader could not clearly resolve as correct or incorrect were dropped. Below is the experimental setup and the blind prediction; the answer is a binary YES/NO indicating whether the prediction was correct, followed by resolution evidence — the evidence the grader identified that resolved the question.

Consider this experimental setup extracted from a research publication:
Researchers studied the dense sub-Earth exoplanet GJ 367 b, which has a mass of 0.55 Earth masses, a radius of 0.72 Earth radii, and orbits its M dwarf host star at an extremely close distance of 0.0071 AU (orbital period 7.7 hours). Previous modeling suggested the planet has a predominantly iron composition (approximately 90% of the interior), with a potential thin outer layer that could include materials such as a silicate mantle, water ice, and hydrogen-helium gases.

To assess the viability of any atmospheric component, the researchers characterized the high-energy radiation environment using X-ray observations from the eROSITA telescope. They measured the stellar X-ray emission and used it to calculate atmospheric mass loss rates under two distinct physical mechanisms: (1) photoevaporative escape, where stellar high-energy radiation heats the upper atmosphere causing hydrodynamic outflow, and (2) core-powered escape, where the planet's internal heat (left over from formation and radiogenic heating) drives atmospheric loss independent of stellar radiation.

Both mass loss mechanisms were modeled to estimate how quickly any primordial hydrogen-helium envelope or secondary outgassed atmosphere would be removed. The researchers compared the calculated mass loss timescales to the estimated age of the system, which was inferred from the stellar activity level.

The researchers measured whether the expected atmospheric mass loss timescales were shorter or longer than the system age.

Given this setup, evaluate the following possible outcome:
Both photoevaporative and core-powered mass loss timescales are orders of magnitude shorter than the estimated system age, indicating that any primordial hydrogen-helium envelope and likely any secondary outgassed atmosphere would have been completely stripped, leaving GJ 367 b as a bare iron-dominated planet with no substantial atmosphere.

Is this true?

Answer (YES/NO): YES